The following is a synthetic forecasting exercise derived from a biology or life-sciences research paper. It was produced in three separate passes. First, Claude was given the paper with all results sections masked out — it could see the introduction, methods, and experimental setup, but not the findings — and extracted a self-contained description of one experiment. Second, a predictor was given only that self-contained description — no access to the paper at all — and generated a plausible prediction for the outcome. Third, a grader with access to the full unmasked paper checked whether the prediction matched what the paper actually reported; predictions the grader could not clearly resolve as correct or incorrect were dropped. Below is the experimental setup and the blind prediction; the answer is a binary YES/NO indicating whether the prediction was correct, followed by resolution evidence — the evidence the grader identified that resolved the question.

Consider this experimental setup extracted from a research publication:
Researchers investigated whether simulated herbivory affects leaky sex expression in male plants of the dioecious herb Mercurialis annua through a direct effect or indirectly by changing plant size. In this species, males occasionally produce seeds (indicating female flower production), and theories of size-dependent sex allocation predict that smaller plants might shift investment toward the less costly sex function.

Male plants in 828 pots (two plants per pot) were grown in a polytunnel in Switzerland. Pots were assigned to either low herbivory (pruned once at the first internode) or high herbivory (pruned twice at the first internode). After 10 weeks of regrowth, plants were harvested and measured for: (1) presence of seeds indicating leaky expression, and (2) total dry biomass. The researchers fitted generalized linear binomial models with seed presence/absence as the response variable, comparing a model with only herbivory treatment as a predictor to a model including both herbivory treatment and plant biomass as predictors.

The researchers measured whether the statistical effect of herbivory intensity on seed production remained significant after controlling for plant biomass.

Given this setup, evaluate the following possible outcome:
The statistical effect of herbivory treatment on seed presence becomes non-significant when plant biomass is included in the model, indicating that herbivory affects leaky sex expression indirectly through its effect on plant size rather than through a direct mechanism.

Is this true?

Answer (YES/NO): NO